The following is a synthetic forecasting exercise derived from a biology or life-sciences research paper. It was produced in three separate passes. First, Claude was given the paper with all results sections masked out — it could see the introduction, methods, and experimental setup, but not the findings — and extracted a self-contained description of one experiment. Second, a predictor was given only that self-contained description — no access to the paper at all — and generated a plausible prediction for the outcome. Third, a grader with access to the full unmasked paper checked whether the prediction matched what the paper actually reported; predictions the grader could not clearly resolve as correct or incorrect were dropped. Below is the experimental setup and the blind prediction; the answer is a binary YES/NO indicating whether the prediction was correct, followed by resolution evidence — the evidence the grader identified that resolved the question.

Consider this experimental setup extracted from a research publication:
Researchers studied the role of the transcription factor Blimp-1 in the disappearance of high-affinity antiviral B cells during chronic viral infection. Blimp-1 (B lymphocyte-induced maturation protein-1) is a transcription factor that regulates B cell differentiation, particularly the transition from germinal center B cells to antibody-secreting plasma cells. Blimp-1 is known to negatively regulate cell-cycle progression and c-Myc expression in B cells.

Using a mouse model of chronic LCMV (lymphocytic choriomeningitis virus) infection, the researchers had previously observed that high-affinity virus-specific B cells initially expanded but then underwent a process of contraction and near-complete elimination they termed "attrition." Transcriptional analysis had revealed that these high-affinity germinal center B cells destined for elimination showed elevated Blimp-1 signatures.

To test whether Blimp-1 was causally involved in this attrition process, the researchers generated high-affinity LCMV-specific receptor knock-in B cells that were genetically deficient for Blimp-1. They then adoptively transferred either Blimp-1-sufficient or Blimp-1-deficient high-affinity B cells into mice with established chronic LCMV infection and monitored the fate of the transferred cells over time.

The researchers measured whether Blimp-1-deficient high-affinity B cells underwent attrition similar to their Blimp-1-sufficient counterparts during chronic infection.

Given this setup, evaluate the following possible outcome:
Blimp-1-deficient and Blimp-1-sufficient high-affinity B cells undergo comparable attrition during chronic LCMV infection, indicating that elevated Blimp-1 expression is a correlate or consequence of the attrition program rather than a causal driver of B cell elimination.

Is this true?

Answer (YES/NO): NO